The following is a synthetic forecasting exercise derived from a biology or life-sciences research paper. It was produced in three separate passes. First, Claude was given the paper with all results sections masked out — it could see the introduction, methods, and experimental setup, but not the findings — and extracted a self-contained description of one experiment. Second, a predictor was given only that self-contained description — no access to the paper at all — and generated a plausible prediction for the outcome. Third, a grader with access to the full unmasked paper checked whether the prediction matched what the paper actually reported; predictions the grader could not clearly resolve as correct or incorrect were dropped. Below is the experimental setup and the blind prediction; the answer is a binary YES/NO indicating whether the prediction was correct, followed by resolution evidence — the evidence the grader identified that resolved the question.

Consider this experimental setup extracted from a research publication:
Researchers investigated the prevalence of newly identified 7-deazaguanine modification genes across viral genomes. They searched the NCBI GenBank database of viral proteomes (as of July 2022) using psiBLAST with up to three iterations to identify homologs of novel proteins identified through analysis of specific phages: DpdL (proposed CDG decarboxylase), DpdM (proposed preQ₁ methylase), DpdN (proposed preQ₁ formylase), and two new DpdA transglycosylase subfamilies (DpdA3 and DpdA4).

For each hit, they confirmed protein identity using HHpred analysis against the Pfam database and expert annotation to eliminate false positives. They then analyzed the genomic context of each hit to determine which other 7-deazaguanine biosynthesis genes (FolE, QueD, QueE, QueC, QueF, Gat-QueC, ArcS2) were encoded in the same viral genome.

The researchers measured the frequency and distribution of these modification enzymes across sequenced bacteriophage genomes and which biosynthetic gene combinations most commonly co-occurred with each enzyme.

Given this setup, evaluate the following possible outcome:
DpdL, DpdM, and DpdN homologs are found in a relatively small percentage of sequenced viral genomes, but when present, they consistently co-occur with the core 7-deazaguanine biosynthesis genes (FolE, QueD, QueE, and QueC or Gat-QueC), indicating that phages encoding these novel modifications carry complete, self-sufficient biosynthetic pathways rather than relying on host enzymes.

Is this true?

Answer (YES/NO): YES